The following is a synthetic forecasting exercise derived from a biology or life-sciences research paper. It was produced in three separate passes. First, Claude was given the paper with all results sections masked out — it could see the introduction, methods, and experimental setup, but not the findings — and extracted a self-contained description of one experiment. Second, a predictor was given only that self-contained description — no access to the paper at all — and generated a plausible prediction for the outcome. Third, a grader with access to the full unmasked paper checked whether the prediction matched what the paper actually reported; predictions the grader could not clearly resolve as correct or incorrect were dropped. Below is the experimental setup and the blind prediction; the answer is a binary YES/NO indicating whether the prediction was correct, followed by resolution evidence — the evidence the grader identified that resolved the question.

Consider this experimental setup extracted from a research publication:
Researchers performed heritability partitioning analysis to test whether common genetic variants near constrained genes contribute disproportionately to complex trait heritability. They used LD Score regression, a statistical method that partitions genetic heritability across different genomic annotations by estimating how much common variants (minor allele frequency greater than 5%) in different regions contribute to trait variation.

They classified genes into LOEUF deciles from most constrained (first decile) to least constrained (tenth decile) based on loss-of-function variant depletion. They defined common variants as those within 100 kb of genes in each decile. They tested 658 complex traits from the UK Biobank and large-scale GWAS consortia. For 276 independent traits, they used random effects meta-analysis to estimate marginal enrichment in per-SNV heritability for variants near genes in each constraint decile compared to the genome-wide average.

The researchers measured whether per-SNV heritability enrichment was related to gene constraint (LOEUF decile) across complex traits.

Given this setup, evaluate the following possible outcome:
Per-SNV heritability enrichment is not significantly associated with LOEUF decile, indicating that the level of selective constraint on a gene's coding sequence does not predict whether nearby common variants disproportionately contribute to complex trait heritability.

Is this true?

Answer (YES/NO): NO